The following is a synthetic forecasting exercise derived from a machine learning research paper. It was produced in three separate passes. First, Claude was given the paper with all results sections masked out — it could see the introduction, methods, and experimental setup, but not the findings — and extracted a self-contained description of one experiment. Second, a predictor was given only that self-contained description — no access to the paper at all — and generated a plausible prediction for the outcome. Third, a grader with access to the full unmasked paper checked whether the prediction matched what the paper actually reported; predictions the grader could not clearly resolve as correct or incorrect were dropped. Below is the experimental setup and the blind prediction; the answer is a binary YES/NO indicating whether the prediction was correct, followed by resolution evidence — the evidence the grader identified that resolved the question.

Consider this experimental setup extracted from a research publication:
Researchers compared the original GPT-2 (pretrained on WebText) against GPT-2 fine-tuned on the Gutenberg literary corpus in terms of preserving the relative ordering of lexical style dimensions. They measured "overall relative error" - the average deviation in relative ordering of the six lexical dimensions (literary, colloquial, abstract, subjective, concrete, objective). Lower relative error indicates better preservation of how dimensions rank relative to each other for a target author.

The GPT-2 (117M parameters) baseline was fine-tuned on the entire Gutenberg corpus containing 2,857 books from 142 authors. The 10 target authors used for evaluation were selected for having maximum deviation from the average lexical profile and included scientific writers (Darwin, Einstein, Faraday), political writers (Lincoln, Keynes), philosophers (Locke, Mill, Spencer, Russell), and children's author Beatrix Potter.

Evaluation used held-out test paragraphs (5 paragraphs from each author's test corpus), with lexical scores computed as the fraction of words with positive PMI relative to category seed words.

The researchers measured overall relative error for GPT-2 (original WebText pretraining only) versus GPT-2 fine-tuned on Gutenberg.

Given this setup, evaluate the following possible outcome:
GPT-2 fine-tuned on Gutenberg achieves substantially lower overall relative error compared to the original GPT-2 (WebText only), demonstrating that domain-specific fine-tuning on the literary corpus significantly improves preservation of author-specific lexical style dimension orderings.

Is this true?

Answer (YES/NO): NO